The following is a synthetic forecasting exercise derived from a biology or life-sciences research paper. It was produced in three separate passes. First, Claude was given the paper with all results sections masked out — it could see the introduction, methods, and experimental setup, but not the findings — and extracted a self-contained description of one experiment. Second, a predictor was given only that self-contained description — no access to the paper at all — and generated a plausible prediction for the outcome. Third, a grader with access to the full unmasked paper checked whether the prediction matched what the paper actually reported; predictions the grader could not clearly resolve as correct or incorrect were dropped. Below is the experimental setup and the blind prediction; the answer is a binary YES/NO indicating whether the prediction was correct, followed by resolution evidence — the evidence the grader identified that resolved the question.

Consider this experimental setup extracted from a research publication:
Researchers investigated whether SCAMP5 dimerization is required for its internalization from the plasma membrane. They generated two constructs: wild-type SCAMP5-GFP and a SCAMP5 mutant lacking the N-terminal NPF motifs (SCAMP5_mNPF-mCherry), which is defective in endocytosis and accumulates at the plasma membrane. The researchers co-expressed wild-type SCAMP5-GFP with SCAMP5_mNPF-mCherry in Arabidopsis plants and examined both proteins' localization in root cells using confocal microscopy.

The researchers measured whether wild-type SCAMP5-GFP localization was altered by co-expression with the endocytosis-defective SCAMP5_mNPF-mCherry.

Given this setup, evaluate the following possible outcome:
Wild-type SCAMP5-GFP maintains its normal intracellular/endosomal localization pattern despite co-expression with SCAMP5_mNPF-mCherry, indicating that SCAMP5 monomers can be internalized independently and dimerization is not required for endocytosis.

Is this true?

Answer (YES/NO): NO